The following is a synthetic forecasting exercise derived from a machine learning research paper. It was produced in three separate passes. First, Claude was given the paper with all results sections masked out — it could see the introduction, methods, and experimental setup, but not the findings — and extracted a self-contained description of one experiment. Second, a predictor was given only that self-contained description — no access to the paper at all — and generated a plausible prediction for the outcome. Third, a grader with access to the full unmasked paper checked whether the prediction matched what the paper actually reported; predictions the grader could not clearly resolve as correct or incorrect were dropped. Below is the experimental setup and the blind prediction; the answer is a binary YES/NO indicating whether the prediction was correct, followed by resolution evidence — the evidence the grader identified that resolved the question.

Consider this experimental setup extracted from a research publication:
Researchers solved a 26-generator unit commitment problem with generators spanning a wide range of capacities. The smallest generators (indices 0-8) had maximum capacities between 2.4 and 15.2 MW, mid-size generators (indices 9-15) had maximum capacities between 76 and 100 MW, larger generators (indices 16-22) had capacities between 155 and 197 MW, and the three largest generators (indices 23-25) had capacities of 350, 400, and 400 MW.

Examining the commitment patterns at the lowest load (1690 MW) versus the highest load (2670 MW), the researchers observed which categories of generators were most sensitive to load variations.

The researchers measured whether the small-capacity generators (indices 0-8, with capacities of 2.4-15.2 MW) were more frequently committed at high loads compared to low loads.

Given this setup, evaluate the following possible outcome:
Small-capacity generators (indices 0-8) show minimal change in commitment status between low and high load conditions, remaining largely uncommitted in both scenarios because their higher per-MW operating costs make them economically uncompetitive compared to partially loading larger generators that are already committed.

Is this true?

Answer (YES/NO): NO